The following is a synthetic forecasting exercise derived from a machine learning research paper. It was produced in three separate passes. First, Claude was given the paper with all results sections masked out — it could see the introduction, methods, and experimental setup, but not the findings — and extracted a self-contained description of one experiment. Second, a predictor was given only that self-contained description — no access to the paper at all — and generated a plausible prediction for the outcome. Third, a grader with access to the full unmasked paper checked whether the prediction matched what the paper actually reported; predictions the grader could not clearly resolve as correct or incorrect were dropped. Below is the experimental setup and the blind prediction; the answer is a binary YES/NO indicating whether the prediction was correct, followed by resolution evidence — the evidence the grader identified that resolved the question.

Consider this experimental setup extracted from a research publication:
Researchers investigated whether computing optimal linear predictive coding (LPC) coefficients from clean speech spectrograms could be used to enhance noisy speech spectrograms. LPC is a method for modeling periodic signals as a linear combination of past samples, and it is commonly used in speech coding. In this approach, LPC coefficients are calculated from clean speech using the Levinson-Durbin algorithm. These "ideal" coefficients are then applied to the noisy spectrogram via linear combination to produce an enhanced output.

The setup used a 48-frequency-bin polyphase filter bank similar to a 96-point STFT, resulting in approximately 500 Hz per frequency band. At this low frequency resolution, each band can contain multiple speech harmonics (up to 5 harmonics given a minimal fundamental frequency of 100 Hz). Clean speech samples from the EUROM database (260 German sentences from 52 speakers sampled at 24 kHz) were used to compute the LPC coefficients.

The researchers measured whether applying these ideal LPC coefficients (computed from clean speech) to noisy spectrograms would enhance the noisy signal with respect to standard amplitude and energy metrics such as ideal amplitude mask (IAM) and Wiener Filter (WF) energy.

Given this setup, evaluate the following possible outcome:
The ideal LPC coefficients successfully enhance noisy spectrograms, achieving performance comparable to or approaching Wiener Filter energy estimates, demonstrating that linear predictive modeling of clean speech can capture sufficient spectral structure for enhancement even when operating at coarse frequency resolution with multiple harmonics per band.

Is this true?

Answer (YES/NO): NO